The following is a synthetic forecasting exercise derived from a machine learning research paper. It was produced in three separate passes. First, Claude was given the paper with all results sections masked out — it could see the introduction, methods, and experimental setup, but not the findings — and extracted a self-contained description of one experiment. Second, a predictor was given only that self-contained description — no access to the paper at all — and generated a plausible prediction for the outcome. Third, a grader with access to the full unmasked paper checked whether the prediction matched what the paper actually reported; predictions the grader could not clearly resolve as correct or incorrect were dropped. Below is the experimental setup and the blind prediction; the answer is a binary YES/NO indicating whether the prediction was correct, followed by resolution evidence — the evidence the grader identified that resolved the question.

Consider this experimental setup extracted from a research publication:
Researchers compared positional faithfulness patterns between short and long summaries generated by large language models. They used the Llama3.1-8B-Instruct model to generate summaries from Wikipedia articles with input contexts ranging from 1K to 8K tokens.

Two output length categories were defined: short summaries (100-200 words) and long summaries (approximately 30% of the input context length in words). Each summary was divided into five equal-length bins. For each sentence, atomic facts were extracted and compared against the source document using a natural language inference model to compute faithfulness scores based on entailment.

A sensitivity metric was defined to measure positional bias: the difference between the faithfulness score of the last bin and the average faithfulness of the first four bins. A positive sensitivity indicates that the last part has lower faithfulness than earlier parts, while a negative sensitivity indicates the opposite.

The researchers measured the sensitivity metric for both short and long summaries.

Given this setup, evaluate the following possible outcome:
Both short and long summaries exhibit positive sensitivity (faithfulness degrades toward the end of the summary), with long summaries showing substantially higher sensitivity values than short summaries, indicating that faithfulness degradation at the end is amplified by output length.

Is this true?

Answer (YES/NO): YES